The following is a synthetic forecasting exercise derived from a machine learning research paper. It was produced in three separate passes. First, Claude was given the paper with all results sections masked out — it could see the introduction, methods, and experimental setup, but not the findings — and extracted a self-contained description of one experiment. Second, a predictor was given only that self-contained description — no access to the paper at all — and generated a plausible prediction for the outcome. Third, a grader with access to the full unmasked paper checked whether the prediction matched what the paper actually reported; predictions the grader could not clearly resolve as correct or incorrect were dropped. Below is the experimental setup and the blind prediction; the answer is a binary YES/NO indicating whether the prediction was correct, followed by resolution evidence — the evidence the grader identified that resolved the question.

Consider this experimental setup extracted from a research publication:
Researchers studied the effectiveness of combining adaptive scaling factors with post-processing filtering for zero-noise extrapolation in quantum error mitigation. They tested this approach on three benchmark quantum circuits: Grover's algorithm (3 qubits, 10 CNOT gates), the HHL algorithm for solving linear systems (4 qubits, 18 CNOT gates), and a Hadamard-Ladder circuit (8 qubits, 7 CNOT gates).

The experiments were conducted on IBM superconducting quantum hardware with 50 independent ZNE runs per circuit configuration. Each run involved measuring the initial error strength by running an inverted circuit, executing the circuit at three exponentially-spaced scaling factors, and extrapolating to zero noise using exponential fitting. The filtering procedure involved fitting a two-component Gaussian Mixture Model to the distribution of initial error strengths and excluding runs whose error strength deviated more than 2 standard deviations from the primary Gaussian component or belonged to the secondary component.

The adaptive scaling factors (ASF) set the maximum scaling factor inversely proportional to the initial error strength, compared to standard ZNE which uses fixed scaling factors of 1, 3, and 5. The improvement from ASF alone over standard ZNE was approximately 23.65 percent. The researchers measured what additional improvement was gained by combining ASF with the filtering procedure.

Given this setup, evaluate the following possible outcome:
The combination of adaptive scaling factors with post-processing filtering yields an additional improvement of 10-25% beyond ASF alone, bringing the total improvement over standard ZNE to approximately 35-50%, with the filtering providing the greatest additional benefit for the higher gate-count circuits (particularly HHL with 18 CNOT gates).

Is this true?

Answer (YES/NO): NO